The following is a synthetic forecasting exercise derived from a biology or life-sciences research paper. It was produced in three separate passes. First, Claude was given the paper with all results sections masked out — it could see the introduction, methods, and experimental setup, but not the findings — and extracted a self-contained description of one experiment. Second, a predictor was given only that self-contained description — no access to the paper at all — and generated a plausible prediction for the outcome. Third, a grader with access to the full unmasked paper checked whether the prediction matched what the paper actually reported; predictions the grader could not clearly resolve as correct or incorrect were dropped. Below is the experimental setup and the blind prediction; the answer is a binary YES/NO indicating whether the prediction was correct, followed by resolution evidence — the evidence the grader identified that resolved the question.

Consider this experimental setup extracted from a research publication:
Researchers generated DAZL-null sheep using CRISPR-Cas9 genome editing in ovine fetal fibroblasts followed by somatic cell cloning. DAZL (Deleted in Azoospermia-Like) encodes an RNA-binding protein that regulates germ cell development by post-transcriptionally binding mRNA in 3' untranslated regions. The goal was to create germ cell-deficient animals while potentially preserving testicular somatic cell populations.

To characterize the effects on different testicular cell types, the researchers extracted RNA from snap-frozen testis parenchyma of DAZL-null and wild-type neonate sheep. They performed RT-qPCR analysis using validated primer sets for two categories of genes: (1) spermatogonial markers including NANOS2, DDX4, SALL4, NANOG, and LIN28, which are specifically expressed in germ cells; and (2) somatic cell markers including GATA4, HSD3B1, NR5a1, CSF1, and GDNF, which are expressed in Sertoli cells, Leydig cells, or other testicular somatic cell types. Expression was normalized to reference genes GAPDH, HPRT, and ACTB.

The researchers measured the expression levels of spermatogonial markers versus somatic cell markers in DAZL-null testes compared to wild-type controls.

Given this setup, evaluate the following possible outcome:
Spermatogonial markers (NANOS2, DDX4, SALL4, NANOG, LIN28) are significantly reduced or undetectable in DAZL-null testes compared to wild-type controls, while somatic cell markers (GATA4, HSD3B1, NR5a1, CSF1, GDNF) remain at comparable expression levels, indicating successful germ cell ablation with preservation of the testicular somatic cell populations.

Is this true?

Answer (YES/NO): YES